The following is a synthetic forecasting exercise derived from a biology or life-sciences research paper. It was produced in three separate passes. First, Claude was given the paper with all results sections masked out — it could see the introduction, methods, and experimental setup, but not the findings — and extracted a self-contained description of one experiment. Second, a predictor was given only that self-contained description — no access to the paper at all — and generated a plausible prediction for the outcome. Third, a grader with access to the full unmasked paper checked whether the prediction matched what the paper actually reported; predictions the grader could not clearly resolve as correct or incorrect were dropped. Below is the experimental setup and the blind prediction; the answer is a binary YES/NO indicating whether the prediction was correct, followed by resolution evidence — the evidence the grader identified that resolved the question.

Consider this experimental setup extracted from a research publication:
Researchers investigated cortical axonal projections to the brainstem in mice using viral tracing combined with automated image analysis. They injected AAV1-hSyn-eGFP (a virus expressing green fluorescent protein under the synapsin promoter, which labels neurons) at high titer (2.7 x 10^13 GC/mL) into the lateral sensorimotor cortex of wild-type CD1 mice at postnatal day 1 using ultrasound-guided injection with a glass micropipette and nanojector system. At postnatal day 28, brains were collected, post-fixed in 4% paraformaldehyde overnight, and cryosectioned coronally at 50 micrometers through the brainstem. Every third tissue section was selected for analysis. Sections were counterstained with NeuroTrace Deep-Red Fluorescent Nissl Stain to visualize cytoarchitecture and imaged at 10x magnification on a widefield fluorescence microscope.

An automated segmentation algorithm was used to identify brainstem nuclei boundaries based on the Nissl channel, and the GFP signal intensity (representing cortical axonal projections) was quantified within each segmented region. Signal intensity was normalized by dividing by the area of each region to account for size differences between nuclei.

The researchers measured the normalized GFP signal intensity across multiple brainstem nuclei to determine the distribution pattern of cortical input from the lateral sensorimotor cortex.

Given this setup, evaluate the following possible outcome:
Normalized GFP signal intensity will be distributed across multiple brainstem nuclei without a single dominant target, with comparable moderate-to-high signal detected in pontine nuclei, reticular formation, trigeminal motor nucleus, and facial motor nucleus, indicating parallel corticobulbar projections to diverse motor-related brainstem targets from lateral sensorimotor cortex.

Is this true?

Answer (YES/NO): NO